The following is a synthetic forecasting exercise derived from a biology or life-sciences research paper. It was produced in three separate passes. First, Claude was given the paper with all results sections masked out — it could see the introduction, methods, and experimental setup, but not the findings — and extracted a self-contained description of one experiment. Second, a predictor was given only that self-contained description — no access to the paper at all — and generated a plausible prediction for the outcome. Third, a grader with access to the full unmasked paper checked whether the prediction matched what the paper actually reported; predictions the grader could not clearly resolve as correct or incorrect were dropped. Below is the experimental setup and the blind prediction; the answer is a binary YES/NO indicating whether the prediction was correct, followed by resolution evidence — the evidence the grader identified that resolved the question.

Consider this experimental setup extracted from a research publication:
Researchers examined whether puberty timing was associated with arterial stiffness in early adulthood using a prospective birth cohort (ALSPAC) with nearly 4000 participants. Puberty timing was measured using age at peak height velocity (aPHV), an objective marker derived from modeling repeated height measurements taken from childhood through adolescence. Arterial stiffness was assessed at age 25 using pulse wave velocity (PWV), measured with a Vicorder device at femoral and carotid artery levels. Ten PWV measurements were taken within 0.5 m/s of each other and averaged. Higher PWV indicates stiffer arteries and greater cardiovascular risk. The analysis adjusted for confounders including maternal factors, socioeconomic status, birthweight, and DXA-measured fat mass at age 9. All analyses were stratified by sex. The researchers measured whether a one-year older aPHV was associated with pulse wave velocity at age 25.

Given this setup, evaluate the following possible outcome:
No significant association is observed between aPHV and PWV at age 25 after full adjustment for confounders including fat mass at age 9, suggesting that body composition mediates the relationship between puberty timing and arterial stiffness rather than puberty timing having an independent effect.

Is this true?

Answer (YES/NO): NO